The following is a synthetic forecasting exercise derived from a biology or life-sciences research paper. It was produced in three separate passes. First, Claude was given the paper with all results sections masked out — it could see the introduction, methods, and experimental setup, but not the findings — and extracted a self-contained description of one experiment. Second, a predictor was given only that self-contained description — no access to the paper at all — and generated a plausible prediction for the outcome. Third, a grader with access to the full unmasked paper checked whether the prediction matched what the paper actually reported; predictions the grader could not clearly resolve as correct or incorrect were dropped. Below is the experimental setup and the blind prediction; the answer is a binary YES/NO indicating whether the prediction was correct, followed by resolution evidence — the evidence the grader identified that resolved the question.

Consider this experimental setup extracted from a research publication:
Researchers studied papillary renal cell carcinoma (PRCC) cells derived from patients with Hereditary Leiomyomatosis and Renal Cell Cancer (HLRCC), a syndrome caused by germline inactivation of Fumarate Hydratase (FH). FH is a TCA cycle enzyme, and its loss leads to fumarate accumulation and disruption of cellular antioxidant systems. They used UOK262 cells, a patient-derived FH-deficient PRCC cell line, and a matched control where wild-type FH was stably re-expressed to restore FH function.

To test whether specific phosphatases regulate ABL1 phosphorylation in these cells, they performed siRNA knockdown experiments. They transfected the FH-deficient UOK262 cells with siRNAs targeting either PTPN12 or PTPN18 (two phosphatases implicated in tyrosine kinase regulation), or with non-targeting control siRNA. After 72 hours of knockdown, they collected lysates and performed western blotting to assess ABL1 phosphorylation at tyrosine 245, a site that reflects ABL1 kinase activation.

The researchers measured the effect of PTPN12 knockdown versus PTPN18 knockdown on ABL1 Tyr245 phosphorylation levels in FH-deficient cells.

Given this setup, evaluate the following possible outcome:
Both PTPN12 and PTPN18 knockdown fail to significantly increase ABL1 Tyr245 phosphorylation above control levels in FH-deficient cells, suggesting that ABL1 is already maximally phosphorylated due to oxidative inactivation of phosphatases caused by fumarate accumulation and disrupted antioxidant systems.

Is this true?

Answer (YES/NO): NO